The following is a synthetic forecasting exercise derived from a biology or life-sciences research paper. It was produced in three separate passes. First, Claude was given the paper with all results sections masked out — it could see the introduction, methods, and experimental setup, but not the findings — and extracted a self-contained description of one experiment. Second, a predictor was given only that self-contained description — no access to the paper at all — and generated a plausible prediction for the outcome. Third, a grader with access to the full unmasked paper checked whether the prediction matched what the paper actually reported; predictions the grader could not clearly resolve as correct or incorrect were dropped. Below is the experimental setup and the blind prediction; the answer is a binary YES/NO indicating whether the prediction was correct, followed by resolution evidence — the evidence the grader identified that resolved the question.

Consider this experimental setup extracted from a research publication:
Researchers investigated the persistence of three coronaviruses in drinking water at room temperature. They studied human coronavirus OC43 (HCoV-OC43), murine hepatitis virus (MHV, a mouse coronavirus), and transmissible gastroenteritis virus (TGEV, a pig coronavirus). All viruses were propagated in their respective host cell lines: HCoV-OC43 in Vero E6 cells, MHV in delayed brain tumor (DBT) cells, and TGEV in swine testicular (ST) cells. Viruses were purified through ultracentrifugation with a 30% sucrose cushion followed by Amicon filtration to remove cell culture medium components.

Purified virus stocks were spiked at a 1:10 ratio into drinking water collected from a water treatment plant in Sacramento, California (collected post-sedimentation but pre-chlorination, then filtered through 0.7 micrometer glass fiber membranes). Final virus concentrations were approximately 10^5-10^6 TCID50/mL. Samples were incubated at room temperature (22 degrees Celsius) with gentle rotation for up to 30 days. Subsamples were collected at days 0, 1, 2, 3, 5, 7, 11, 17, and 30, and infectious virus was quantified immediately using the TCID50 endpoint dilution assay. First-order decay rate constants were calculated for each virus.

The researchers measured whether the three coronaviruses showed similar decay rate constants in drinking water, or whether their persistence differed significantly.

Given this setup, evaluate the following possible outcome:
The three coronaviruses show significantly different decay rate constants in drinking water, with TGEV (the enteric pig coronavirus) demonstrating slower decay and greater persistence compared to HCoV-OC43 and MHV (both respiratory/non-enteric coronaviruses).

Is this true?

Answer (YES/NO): YES